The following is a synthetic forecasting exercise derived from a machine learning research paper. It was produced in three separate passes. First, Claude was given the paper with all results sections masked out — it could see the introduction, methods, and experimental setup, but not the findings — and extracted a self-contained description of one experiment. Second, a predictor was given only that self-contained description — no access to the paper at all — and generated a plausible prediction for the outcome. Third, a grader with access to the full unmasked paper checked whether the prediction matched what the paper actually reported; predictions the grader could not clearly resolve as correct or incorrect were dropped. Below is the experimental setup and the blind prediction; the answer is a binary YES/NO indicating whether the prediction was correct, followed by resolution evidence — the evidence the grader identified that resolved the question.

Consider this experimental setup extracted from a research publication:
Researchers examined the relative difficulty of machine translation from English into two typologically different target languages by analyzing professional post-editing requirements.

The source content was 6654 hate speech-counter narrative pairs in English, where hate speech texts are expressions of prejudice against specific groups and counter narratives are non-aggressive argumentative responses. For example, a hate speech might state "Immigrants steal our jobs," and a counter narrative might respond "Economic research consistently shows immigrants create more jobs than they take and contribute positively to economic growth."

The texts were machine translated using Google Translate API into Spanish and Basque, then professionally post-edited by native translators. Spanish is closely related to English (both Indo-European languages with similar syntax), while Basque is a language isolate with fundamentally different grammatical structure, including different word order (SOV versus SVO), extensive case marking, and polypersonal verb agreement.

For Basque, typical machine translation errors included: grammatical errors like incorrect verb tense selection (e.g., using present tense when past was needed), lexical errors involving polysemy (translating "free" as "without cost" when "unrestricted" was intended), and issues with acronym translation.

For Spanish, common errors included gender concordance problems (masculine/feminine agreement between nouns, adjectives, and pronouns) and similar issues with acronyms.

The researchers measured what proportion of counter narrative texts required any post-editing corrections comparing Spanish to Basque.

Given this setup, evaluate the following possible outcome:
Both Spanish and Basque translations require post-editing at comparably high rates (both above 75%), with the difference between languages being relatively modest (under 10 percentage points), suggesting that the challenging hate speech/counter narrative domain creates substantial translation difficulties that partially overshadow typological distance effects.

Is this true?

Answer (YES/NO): NO